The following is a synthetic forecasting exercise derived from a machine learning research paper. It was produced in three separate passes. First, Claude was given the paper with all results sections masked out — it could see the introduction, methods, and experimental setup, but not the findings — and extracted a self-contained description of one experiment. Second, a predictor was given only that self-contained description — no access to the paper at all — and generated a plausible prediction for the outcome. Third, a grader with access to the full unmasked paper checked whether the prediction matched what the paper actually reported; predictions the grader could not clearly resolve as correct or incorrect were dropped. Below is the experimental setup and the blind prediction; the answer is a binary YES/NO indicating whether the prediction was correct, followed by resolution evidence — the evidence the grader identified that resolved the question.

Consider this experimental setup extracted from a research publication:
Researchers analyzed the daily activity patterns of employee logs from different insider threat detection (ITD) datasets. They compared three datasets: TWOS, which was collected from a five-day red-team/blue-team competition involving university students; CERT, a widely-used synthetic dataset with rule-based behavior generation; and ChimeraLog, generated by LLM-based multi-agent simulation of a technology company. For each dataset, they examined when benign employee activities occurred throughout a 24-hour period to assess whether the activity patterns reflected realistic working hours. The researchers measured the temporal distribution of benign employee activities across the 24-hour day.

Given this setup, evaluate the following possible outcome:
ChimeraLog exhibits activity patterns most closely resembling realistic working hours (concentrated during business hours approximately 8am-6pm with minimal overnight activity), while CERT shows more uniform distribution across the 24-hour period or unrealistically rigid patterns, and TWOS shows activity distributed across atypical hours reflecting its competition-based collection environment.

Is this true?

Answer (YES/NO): NO